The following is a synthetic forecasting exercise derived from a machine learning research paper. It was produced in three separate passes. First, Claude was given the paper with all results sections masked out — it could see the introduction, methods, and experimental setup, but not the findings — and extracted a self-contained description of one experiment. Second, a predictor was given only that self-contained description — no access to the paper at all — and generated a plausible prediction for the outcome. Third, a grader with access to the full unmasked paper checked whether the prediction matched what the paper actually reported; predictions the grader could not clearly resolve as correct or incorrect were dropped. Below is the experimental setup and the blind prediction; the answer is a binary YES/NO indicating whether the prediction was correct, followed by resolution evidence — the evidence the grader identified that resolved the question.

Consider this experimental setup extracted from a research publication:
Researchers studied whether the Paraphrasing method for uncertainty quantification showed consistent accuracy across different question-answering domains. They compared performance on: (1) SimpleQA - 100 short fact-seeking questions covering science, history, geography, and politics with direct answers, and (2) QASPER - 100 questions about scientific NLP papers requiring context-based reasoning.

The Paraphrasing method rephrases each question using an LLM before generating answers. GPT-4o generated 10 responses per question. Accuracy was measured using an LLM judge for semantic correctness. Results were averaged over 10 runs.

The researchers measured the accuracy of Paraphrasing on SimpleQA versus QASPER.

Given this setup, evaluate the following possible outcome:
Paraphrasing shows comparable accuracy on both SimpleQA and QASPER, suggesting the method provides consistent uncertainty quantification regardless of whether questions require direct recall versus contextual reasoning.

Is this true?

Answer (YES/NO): YES